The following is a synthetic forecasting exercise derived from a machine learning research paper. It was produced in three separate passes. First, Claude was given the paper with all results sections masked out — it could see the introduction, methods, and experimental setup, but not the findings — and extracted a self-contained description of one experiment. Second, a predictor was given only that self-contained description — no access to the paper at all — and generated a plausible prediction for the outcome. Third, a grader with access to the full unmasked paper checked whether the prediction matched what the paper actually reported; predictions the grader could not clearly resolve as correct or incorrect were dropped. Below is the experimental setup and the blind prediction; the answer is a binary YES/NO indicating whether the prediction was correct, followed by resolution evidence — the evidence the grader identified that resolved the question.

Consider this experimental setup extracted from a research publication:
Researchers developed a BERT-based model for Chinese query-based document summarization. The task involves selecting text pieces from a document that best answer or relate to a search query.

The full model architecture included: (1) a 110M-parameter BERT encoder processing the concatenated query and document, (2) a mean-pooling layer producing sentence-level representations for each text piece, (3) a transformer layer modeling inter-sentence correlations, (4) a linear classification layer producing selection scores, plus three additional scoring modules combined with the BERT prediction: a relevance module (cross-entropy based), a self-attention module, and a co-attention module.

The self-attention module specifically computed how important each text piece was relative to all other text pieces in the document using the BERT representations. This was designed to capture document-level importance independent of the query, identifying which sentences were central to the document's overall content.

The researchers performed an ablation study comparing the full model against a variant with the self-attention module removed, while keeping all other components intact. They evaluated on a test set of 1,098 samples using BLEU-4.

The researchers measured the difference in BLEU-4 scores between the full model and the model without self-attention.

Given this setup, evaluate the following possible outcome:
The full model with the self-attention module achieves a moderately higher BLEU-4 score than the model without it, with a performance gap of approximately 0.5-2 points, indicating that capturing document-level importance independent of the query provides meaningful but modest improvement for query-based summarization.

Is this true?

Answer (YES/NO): NO